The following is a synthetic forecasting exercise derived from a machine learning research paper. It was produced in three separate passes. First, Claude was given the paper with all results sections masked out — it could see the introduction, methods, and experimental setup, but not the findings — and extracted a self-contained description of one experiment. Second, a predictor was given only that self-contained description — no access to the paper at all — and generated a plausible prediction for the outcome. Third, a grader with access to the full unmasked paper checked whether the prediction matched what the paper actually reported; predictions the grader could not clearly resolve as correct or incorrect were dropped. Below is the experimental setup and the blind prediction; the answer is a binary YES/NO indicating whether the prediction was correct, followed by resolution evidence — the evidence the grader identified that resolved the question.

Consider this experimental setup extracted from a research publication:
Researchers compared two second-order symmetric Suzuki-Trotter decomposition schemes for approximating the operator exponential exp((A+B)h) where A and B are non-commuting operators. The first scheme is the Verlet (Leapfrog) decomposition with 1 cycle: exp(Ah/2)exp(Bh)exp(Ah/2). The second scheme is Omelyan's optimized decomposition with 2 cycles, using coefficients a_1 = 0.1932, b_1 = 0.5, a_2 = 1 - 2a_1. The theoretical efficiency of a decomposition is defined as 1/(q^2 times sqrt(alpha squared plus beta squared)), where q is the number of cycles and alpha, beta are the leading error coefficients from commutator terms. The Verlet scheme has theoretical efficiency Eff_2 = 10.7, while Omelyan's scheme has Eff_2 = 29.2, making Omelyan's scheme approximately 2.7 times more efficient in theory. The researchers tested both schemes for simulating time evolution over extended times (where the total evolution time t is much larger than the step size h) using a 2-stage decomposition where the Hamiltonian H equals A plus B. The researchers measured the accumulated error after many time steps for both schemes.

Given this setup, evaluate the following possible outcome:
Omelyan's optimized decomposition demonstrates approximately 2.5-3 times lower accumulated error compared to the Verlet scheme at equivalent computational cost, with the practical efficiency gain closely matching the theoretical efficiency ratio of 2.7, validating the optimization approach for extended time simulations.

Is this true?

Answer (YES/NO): NO